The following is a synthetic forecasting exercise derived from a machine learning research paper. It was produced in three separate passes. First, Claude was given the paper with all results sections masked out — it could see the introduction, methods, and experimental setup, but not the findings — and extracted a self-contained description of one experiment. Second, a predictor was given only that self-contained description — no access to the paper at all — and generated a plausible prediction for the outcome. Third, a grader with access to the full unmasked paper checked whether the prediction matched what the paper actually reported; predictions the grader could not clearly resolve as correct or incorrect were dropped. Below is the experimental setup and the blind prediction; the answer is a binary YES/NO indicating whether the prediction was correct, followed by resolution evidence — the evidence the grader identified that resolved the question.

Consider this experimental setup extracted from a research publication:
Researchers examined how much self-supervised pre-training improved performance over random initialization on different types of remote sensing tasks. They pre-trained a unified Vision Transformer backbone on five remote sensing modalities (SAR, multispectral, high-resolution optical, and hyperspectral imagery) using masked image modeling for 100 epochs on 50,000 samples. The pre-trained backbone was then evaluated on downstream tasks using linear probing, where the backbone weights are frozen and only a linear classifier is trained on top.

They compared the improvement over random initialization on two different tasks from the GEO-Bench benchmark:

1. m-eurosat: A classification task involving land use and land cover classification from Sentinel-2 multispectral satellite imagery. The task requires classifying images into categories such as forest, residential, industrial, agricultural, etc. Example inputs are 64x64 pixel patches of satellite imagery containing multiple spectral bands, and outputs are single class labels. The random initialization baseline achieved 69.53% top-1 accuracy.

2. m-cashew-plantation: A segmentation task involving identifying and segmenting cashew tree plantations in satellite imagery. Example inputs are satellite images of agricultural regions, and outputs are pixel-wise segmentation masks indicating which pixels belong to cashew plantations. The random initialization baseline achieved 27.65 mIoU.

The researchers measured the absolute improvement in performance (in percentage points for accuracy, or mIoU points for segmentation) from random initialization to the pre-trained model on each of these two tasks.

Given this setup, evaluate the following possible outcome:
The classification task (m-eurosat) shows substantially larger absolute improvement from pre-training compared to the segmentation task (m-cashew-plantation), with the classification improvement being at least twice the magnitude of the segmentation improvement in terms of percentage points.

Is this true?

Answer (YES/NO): NO